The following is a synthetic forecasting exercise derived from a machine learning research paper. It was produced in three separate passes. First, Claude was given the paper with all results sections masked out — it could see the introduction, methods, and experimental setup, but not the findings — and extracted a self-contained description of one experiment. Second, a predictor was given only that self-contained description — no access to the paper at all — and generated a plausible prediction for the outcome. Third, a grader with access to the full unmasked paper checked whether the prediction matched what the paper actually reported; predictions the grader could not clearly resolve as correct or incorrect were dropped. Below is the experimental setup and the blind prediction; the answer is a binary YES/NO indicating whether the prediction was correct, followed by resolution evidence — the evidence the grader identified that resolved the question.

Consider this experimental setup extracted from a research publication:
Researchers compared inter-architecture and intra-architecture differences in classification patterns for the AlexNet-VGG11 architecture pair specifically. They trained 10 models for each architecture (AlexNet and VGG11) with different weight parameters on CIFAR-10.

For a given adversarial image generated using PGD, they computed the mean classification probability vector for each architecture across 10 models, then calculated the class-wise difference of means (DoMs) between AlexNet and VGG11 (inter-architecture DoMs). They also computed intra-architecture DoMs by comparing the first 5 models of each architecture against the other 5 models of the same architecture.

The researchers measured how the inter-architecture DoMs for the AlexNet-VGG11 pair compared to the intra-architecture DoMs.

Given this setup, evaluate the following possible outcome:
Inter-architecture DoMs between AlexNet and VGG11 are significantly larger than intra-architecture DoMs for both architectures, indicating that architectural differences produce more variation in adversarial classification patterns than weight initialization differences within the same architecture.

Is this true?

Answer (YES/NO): NO